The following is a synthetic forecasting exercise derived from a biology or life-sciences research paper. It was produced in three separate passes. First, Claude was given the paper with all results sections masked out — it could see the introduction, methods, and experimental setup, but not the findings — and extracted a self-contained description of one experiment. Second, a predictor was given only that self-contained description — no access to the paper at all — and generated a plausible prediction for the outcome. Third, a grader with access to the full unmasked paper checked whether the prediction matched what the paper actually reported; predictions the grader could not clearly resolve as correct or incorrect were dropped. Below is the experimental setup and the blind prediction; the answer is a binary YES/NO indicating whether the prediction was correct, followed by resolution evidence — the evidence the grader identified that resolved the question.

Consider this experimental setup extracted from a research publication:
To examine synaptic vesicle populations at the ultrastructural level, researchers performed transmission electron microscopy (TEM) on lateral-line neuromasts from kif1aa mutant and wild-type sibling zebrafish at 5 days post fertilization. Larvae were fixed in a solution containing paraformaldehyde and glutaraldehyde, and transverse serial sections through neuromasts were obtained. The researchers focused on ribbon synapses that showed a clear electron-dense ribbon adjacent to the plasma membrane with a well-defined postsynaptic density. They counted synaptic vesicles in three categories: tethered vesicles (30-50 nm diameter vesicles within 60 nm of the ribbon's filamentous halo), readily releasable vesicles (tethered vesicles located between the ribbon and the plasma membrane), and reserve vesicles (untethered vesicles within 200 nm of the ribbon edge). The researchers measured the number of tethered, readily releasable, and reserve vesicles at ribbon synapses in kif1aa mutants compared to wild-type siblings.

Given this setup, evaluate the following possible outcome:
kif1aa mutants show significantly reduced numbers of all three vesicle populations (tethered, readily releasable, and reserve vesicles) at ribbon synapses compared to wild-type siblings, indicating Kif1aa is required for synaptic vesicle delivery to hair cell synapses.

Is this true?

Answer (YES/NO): YES